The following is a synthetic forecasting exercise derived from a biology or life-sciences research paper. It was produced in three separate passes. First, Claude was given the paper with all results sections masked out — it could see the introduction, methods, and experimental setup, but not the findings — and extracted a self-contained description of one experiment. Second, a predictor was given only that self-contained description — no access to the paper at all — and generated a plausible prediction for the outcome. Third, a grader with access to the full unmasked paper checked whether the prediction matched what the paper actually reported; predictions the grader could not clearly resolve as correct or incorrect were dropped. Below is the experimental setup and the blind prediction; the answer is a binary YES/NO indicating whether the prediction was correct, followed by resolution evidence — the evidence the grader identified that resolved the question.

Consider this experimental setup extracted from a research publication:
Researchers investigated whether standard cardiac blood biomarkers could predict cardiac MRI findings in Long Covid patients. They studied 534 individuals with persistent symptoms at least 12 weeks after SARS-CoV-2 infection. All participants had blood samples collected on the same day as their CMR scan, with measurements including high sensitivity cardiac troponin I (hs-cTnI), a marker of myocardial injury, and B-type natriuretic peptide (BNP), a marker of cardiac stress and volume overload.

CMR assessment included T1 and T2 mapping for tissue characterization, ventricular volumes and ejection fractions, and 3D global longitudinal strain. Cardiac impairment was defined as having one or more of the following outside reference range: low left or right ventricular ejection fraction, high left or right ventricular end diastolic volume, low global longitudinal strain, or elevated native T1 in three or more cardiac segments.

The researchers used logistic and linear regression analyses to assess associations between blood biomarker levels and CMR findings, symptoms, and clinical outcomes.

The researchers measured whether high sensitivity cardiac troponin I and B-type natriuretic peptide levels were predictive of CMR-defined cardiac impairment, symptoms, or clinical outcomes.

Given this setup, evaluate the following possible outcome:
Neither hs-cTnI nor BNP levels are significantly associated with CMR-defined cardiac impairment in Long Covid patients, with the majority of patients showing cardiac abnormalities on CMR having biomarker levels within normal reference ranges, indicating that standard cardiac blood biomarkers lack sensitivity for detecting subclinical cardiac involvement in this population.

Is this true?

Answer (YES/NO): YES